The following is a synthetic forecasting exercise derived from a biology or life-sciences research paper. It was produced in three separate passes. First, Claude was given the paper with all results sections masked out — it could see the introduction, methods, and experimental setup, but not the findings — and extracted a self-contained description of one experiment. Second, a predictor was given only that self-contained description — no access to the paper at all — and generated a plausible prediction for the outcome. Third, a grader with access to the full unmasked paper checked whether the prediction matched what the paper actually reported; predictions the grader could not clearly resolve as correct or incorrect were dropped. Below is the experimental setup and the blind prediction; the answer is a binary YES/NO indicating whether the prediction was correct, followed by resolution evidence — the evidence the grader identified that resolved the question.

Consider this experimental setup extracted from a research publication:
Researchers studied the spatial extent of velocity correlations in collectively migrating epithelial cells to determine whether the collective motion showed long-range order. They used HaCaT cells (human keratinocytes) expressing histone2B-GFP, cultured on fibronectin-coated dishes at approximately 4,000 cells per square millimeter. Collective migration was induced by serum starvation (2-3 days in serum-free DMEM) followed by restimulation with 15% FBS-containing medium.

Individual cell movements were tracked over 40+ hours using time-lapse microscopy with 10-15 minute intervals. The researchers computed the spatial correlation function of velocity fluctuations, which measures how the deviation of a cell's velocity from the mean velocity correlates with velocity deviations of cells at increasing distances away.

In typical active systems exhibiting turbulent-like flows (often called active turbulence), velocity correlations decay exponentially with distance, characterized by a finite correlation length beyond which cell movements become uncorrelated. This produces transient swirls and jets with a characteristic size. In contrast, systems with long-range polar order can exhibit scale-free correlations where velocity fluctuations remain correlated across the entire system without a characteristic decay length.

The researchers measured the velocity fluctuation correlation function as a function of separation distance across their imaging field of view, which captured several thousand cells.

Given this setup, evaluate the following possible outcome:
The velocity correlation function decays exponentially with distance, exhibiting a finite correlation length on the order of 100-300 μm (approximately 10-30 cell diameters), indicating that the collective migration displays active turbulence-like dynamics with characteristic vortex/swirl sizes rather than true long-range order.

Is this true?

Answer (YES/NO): NO